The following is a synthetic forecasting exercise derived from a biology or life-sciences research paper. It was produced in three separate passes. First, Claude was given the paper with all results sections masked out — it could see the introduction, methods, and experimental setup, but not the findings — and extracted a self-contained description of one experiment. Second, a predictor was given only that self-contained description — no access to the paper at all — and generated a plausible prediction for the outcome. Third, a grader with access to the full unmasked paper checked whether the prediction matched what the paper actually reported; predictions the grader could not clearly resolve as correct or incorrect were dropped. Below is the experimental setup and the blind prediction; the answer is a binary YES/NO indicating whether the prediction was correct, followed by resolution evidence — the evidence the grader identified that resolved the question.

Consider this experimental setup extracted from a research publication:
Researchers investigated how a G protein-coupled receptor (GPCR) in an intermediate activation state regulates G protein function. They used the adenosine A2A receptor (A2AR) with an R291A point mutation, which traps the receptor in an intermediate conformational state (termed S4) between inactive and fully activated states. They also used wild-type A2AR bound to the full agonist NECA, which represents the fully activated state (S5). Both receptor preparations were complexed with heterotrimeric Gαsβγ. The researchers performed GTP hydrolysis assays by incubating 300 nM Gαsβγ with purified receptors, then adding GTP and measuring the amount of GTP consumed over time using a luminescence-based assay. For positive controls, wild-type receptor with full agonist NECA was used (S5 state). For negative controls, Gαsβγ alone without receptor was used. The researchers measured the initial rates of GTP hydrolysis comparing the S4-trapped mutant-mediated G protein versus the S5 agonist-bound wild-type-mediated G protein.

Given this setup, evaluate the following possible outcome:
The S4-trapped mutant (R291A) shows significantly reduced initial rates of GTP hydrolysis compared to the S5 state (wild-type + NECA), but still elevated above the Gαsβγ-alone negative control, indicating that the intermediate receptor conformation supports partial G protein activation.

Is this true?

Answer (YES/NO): YES